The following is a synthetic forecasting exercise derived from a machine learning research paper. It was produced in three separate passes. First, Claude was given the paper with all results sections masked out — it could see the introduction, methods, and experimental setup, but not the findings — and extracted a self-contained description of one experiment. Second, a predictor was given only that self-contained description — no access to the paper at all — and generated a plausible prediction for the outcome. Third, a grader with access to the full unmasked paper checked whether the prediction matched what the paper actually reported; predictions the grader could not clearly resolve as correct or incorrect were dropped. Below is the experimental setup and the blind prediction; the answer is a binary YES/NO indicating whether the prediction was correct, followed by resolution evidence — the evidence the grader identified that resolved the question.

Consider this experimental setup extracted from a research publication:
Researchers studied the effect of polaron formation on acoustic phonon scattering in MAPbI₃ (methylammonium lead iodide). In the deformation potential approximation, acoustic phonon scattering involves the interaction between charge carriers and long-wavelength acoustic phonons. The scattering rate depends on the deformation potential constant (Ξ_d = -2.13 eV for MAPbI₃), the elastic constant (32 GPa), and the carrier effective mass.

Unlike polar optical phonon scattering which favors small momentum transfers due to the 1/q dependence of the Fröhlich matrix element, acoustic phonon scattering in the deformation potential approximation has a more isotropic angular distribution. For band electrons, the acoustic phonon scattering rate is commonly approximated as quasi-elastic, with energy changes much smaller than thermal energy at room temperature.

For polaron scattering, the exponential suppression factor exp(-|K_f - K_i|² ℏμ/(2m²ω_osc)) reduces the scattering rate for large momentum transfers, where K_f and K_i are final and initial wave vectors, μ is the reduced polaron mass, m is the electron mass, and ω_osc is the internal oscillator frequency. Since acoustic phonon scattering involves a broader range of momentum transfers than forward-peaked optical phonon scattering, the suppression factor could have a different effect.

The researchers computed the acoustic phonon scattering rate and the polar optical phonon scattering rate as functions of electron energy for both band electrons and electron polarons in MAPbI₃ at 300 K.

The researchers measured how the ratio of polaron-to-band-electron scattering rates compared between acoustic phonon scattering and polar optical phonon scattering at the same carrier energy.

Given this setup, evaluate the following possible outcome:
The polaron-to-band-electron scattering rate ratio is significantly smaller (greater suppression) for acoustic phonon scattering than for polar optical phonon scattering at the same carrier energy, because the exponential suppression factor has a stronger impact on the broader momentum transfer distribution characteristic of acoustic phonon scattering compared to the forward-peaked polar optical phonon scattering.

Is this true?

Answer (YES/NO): YES